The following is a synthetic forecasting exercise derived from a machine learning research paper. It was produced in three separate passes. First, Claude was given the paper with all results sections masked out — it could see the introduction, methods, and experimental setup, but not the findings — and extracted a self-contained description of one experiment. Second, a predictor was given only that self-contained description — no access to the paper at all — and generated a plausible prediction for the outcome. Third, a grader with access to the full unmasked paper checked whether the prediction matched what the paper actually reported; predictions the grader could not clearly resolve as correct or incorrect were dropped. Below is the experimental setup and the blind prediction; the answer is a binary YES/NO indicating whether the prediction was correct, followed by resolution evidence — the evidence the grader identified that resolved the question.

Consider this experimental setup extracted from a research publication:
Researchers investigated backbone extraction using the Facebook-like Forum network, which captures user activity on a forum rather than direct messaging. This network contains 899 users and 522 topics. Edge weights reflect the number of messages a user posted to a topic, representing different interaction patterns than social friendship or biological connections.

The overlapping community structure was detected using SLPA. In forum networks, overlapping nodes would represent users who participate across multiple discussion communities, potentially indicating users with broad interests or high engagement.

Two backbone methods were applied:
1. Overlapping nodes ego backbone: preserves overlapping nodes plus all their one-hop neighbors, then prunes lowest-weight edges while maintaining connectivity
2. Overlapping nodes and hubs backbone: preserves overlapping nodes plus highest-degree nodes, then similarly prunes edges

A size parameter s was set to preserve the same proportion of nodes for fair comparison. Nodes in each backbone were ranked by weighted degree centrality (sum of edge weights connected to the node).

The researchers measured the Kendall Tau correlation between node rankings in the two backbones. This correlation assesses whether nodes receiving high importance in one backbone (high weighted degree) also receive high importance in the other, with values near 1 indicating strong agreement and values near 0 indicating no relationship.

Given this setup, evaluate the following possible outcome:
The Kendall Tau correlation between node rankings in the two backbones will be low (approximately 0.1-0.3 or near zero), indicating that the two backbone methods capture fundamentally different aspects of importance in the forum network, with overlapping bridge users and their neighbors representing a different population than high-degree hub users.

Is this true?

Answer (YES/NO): NO